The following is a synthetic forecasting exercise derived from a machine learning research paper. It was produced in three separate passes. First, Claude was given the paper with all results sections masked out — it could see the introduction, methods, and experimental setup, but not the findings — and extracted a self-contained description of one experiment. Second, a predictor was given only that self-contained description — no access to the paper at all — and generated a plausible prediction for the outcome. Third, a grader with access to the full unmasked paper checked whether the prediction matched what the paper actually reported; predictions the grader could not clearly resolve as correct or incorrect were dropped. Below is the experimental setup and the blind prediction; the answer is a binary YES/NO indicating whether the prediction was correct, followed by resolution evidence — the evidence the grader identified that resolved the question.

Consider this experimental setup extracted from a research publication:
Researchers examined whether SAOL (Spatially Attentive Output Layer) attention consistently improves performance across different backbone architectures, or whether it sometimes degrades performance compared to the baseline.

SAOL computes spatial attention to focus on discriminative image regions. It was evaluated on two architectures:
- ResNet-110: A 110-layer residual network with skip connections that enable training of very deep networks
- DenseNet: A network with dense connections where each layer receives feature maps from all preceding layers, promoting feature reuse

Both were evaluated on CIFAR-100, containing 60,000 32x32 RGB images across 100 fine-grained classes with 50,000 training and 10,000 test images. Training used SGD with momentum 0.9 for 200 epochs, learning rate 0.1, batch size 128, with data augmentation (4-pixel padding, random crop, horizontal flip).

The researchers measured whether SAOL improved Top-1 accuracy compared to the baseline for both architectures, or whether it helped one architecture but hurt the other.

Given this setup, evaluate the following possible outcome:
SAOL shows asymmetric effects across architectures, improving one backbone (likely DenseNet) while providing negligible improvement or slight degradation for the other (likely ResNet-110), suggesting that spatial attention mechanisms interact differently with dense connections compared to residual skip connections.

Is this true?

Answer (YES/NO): NO